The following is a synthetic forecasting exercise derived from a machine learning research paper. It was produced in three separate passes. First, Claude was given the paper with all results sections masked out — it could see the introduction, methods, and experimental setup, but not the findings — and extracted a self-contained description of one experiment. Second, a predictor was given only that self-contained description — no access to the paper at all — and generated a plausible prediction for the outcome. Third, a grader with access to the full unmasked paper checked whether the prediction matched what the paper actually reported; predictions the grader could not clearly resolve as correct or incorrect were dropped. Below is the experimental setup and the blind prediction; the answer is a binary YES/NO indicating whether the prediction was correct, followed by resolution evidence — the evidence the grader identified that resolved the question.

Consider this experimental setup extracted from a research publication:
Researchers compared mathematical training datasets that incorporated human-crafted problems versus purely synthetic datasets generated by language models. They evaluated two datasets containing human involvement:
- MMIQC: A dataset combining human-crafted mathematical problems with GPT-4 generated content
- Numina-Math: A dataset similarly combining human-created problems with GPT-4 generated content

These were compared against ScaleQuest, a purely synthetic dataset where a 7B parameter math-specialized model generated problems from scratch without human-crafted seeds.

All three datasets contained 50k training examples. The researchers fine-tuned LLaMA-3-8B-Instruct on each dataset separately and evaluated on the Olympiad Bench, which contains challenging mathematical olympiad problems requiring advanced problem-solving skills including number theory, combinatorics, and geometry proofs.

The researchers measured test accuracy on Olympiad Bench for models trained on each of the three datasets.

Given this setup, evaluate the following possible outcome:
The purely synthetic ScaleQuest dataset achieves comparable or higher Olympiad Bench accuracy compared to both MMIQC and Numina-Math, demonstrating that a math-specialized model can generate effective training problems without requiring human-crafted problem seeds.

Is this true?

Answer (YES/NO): NO